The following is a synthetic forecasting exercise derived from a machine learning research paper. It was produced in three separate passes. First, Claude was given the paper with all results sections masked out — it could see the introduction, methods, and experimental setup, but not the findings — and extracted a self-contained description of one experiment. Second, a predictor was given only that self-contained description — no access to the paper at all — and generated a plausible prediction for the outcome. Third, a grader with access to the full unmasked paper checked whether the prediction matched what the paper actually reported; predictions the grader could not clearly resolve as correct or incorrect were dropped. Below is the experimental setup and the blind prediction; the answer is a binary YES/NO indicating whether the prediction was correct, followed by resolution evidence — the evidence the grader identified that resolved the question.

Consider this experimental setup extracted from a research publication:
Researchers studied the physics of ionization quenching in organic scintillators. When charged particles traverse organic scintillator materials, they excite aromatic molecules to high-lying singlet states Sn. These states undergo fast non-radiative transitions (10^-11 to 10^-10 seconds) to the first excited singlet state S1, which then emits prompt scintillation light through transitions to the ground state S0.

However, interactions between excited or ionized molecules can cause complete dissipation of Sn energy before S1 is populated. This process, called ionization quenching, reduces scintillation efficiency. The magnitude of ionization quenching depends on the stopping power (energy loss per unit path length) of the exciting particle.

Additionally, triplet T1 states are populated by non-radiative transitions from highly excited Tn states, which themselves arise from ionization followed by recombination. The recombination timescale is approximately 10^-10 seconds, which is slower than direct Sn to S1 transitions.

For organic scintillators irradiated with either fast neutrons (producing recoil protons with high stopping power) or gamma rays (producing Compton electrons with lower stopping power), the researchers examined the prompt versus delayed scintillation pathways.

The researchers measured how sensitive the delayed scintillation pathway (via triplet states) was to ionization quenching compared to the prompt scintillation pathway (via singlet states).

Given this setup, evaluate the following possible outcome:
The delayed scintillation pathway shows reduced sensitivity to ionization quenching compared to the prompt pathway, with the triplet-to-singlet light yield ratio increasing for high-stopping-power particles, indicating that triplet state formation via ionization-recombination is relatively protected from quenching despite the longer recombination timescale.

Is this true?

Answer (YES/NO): YES